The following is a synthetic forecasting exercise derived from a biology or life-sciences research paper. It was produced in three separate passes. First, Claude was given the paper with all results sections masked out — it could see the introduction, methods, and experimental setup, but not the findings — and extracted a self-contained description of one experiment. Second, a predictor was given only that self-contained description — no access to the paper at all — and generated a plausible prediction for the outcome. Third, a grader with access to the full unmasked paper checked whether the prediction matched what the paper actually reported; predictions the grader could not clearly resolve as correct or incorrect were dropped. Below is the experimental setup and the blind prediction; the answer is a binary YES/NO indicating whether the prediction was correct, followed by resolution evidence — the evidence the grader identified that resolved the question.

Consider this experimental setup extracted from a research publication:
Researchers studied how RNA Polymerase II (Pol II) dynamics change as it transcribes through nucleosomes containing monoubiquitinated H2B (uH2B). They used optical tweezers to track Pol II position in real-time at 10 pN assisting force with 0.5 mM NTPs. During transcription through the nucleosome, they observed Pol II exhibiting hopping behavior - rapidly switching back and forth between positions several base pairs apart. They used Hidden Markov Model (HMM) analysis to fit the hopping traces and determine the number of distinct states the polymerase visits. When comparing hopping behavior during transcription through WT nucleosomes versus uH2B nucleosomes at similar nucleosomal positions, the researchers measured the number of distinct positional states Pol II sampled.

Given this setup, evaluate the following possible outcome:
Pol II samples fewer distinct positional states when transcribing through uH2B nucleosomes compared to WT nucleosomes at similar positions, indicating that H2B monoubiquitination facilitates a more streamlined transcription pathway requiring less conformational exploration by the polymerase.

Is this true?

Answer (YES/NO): NO